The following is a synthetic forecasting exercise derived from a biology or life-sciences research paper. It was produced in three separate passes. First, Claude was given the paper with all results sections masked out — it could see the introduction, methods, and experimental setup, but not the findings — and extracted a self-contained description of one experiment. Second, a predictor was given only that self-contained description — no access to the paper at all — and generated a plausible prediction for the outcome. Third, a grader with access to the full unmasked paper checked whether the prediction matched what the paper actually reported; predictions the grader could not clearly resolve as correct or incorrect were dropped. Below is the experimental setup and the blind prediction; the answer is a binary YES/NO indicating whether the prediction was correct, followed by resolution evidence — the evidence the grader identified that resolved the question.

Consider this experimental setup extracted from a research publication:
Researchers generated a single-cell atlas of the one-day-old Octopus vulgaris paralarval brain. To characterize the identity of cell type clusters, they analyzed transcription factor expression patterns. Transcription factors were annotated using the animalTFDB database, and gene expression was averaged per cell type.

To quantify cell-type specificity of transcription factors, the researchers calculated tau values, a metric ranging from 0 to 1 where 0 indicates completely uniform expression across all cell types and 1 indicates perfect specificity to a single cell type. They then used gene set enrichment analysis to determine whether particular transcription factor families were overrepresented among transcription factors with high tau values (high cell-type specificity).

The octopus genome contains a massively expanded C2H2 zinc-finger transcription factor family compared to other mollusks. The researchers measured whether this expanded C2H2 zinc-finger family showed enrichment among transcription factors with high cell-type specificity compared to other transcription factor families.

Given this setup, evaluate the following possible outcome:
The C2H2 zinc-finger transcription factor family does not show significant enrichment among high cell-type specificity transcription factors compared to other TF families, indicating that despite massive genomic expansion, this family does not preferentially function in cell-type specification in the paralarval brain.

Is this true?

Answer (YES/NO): NO